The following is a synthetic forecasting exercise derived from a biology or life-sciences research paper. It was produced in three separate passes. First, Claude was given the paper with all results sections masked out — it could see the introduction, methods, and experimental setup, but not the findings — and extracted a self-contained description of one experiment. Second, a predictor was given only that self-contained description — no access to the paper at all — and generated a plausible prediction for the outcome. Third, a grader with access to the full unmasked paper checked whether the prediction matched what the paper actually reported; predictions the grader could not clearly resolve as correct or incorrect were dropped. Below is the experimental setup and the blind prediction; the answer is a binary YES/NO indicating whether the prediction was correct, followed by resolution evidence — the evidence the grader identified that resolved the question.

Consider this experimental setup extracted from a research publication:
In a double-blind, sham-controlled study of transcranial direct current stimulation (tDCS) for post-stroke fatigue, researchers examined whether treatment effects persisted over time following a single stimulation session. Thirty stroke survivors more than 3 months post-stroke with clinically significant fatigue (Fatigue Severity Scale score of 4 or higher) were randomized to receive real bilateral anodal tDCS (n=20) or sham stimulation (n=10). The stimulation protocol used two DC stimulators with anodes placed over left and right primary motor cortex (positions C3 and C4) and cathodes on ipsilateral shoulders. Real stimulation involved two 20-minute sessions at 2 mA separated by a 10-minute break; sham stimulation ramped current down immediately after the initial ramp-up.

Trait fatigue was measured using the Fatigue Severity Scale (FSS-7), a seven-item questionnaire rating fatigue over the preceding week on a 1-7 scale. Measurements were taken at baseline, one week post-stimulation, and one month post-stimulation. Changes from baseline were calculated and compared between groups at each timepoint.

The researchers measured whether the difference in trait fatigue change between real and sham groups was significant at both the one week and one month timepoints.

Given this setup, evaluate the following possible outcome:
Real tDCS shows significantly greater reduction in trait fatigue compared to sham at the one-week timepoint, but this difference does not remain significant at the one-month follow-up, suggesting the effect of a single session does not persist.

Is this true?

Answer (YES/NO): YES